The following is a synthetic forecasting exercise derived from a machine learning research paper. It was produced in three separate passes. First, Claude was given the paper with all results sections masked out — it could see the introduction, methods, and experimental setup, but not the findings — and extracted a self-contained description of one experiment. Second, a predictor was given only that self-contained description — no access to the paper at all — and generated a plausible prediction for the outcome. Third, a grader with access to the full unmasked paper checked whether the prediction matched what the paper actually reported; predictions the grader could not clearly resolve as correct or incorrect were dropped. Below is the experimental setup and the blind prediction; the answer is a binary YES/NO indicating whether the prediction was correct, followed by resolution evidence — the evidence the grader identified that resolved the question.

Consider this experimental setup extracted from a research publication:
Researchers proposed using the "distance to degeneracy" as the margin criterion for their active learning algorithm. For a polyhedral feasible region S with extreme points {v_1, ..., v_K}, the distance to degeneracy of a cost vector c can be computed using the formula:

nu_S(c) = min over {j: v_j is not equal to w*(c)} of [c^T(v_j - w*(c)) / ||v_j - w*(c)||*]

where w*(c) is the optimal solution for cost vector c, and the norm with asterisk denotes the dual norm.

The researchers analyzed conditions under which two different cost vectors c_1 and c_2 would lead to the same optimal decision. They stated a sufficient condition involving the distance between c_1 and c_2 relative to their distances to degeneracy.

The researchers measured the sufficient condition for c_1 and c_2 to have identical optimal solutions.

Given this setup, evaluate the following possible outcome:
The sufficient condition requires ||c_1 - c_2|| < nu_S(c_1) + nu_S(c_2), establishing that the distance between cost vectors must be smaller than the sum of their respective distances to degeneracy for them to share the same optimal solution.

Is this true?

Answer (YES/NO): NO